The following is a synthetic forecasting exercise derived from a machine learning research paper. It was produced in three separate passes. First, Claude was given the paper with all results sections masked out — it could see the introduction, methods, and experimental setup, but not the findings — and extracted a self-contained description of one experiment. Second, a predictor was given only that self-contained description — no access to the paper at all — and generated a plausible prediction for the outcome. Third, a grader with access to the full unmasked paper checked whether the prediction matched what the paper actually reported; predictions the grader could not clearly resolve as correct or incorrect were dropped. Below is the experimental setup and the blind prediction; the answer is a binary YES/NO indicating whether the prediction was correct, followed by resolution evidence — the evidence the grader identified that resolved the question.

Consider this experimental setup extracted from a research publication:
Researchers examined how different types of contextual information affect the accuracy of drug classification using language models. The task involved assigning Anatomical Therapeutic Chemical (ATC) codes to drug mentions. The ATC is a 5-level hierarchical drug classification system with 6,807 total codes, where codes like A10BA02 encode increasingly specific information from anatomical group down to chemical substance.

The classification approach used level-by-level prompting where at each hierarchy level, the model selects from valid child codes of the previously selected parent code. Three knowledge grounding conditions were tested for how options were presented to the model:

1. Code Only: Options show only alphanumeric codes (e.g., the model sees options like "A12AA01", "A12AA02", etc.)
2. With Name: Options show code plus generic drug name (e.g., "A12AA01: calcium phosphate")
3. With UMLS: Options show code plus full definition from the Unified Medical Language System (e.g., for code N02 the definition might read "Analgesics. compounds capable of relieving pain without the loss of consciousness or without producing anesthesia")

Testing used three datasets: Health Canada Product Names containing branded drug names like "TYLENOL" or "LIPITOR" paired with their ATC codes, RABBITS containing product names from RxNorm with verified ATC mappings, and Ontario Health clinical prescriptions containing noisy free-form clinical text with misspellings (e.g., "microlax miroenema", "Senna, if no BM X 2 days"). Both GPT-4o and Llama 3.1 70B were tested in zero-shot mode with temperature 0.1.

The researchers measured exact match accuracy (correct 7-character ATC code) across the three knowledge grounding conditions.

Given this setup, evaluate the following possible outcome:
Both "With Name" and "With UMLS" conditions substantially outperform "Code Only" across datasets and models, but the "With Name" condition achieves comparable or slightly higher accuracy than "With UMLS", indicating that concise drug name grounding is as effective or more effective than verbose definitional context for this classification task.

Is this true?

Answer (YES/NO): NO